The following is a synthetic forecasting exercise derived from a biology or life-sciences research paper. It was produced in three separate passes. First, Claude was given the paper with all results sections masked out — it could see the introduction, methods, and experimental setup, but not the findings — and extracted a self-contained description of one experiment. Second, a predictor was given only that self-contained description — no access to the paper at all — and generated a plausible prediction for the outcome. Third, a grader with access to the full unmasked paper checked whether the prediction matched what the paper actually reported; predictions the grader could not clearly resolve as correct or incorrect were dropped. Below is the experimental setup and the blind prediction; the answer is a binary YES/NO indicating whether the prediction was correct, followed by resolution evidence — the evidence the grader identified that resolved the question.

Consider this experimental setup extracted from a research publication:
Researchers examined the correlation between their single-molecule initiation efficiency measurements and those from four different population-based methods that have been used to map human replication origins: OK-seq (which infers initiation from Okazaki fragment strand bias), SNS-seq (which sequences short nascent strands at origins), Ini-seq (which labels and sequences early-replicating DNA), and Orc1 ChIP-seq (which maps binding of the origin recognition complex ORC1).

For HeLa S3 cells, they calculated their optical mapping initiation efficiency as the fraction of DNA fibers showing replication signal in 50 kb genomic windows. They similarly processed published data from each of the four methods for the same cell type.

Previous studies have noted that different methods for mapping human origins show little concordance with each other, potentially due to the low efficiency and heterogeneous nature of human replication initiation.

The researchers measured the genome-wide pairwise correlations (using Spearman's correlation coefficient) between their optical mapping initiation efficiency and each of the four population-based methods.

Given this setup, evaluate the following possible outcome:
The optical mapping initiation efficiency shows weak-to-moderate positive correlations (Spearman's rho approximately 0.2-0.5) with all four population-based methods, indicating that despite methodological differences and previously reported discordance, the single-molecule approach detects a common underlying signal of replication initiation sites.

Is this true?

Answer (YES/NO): YES